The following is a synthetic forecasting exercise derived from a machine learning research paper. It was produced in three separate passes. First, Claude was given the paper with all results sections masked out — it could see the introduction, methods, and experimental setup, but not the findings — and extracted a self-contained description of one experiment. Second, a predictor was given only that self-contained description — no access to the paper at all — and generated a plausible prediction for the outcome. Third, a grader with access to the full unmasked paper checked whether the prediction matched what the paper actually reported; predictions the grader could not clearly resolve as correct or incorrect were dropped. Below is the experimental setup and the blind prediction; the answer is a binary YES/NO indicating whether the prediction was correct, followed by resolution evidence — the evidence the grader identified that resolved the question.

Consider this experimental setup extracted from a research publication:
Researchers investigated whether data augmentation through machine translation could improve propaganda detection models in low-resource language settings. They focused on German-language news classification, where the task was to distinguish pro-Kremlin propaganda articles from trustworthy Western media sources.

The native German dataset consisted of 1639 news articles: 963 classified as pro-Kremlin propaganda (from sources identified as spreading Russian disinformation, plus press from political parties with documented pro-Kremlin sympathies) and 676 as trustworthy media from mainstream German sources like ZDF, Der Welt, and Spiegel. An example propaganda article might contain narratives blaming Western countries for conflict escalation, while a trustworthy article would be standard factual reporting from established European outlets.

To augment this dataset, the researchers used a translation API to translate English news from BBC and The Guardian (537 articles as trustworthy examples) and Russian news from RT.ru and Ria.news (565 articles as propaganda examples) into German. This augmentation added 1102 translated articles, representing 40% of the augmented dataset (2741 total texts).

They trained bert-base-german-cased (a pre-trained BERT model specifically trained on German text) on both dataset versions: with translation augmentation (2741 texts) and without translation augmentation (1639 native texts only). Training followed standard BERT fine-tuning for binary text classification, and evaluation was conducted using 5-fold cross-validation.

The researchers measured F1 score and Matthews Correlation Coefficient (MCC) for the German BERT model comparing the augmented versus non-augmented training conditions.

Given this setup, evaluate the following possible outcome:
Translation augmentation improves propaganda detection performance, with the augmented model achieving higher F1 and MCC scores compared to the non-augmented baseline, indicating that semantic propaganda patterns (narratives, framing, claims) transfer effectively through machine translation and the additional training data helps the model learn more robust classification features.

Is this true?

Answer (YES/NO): NO